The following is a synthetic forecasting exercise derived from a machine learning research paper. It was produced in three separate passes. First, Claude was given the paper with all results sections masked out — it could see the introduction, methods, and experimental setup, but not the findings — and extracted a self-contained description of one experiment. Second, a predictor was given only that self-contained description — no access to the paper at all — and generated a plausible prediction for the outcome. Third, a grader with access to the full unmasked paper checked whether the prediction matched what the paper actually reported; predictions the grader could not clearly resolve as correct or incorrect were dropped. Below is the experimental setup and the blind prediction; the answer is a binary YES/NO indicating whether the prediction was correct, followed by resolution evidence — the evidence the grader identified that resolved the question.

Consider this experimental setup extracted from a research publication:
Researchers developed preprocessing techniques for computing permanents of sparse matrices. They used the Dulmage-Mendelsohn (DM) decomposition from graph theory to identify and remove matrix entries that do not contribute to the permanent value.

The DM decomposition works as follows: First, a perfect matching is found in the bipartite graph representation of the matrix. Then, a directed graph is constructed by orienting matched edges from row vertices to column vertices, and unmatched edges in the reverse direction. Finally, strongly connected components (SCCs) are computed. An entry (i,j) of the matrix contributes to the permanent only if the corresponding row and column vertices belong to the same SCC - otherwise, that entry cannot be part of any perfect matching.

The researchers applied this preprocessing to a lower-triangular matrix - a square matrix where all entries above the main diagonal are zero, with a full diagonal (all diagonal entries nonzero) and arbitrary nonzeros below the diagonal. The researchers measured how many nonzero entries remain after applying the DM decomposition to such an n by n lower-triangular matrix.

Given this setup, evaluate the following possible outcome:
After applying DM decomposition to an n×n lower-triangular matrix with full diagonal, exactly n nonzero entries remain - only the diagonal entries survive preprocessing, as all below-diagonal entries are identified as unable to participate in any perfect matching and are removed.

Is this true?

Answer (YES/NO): YES